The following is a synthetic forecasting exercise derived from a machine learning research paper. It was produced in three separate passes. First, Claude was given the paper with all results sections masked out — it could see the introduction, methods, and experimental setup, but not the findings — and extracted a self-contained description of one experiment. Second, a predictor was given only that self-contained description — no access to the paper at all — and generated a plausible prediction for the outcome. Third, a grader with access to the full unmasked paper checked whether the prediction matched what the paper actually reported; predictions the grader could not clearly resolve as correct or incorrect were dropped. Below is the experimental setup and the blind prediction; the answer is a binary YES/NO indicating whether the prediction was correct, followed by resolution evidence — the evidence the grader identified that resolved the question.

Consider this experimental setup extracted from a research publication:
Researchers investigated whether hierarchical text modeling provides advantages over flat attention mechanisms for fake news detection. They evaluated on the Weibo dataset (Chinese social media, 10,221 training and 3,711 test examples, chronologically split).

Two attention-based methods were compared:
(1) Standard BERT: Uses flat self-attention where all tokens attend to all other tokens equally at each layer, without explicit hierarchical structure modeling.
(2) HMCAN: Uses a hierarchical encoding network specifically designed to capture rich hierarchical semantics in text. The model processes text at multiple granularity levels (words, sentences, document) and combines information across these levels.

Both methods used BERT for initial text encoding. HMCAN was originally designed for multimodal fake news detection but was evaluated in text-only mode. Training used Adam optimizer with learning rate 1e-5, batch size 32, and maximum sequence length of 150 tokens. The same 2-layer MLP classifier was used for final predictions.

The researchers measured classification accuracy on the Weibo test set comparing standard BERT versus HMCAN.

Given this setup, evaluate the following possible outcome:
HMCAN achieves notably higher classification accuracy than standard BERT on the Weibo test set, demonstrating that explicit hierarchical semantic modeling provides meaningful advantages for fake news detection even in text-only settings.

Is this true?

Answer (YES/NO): NO